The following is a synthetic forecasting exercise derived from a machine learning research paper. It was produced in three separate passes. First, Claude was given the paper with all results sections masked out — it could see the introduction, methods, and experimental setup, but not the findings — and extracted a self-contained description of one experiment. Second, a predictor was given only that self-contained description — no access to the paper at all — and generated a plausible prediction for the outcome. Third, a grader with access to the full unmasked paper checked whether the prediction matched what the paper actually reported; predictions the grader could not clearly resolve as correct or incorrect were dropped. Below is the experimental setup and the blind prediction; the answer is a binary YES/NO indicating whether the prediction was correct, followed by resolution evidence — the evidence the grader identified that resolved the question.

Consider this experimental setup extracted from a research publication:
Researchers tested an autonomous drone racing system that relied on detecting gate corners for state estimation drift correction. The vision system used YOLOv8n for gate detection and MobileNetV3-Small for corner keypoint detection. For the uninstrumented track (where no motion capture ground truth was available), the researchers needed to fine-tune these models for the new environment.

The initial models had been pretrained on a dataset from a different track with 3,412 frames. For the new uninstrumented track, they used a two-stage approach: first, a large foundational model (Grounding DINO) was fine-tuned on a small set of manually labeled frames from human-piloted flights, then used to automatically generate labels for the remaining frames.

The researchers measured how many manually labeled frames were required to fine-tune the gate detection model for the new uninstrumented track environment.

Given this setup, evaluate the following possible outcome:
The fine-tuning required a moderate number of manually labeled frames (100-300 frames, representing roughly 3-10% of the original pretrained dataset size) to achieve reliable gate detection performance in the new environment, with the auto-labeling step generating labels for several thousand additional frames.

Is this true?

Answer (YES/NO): NO